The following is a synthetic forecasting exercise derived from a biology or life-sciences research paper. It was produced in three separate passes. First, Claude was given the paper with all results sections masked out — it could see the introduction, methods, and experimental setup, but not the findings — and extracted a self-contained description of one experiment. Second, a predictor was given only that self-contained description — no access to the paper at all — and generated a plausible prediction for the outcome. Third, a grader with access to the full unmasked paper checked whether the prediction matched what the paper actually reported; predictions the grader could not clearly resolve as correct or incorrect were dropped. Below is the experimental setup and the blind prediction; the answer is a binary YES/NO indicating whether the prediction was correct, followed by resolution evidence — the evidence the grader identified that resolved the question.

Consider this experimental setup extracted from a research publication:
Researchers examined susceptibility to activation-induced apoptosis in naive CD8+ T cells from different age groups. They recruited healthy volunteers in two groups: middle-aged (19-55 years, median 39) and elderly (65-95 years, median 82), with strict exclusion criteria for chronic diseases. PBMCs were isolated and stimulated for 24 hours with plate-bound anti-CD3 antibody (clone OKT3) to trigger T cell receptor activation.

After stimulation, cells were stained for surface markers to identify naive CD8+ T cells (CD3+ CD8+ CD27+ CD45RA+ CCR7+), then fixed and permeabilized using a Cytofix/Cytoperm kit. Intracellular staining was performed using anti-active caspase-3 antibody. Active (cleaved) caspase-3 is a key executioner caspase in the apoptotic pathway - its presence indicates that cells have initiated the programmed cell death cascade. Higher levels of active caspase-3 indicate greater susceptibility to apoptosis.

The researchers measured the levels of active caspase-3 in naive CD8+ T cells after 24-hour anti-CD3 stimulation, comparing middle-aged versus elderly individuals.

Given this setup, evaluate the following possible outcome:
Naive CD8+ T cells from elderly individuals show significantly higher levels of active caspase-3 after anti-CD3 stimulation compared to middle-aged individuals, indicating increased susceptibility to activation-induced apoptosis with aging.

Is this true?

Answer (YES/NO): YES